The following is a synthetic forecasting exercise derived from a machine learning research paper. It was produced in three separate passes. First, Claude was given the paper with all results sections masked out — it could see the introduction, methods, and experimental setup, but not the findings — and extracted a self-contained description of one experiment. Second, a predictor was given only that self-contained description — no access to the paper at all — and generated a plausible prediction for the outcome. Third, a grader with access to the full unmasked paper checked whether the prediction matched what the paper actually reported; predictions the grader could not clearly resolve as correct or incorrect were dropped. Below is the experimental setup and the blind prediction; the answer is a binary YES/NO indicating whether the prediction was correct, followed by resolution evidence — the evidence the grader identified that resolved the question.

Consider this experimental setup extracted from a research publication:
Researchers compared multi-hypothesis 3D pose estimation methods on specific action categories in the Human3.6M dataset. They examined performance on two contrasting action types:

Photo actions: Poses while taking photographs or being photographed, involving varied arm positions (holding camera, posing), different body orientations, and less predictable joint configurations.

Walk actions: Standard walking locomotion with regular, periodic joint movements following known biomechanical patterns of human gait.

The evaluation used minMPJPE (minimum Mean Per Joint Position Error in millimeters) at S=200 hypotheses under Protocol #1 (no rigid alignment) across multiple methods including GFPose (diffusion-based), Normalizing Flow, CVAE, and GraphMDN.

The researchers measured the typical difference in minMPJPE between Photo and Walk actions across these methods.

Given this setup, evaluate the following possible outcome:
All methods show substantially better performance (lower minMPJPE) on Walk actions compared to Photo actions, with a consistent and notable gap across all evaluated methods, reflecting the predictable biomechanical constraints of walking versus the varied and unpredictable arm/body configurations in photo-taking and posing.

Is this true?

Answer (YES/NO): YES